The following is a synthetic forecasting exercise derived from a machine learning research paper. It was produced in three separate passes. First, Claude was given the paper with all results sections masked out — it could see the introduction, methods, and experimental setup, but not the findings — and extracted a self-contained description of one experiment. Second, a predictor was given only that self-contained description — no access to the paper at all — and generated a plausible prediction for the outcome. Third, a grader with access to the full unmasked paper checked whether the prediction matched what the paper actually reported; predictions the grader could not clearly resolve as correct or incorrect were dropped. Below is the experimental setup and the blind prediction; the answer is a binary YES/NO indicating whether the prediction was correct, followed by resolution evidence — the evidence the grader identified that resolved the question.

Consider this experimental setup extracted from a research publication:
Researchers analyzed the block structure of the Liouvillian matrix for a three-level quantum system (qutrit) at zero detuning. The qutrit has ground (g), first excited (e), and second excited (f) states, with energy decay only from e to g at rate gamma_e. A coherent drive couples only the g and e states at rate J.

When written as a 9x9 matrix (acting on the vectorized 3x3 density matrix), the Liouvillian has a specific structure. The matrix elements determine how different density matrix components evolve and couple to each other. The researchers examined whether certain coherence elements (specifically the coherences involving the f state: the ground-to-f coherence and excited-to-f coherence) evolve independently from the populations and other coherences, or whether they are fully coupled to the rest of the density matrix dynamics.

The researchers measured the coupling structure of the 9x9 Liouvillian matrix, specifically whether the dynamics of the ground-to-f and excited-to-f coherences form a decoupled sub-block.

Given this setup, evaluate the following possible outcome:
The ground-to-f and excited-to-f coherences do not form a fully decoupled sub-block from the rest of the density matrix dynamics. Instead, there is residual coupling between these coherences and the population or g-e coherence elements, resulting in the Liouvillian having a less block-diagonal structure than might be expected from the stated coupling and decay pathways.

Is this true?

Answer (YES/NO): NO